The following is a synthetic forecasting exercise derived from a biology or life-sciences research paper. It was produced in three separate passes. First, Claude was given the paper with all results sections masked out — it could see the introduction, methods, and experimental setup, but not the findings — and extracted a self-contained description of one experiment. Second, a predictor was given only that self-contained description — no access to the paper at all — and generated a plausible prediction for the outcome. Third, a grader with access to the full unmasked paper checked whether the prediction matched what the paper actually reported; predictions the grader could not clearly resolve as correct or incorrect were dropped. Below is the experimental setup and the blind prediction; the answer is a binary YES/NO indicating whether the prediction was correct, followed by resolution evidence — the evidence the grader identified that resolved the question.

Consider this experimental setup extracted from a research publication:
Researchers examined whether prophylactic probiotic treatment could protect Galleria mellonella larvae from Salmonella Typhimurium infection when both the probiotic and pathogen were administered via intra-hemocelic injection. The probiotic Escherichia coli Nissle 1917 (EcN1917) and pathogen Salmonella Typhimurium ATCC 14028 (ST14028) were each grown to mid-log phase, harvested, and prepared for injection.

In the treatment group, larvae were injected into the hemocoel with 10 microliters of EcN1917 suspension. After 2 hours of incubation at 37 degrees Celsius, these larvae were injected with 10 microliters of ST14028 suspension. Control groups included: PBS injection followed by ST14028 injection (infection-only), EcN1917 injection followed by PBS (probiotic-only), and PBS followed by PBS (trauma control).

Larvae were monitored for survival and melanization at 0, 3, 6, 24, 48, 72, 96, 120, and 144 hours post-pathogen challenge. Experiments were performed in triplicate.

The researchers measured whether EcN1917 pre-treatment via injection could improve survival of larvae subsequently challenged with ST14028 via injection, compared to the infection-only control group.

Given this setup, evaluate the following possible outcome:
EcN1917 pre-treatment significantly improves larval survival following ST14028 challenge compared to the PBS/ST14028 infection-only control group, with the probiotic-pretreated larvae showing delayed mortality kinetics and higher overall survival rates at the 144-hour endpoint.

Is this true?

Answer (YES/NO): NO